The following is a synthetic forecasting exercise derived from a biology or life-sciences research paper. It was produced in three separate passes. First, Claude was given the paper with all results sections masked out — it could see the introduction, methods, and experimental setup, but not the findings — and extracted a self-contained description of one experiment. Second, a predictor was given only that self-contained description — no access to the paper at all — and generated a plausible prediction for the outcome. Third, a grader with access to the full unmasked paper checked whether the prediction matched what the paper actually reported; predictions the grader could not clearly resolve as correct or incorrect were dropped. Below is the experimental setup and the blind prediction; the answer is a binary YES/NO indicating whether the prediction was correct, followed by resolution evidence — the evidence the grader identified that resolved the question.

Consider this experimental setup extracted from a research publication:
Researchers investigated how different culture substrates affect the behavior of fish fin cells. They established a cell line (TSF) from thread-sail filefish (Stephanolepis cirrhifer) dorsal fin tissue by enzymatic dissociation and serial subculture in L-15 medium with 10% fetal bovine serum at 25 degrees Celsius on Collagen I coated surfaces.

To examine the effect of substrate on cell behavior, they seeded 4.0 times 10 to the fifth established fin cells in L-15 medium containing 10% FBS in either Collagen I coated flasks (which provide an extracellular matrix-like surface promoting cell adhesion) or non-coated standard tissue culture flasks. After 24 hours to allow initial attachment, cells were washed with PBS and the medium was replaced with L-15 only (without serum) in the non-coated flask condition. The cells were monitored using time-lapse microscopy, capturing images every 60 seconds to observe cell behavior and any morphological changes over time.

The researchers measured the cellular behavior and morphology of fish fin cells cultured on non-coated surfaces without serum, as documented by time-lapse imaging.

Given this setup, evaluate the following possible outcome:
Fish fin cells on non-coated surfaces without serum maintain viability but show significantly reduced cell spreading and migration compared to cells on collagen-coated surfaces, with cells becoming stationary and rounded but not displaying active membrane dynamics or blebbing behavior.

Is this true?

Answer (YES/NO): NO